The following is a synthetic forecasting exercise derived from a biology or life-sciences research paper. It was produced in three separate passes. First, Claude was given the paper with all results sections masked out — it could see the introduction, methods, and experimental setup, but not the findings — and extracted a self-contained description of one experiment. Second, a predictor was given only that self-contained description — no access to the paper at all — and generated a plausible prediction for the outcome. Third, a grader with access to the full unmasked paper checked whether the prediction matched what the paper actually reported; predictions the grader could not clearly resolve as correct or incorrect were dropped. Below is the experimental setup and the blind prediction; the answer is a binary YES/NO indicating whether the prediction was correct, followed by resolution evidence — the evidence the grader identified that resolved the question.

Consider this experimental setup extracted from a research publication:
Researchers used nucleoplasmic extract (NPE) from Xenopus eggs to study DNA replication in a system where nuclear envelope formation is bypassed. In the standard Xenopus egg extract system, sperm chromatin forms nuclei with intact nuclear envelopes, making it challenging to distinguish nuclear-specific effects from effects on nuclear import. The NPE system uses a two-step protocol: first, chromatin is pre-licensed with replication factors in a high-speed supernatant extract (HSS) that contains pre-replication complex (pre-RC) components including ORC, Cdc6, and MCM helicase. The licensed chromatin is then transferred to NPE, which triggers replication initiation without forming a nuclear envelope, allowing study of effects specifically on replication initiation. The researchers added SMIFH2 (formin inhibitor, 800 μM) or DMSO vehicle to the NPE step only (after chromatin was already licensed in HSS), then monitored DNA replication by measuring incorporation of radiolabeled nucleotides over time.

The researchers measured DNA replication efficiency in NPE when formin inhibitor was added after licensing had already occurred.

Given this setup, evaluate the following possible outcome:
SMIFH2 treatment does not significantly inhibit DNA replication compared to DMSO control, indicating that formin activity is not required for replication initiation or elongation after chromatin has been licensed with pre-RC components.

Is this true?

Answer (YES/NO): NO